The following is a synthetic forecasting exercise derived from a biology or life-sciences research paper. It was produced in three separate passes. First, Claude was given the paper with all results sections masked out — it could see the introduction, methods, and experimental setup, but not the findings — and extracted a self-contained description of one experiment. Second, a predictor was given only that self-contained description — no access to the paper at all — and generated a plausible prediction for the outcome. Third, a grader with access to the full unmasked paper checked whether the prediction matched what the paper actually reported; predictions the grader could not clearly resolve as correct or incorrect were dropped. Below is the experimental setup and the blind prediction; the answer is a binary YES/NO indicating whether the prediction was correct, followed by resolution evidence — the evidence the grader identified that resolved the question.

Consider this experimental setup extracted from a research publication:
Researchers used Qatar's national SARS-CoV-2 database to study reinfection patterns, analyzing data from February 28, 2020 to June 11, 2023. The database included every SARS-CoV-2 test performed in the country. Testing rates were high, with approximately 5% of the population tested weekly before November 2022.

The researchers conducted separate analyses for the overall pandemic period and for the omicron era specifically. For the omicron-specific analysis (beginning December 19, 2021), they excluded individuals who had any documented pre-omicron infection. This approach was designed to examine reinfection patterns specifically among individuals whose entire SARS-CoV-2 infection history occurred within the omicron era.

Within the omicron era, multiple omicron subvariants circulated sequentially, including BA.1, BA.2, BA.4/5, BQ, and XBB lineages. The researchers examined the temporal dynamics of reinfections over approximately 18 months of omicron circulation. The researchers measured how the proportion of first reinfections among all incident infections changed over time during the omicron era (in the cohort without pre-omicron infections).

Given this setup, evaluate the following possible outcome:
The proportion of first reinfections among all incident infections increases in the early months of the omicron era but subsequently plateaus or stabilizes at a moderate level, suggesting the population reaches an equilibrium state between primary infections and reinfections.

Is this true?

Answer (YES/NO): NO